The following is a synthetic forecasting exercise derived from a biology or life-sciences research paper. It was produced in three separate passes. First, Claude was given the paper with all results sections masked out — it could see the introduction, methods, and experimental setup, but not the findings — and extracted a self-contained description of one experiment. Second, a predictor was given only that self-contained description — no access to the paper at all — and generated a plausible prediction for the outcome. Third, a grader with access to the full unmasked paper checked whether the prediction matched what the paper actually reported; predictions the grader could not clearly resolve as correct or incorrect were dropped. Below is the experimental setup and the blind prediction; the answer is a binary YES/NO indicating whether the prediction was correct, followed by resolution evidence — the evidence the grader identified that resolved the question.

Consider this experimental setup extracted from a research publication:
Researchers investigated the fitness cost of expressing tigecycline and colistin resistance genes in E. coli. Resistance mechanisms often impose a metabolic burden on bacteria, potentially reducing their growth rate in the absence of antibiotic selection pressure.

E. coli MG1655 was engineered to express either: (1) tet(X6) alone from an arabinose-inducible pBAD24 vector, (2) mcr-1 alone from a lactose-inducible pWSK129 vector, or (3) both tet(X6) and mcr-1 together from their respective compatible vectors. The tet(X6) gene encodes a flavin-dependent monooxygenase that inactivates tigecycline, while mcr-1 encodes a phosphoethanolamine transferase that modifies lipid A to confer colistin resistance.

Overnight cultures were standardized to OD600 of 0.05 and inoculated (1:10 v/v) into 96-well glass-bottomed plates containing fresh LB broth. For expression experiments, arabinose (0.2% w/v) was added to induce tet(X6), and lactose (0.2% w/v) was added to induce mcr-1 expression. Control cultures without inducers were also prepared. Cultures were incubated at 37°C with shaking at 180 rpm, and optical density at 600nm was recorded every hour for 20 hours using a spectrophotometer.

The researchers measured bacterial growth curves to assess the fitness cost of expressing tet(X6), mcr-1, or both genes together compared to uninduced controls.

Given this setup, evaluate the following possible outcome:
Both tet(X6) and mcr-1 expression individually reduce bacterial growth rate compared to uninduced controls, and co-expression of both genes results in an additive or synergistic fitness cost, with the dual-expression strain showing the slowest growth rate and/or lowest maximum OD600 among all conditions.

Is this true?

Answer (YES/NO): NO